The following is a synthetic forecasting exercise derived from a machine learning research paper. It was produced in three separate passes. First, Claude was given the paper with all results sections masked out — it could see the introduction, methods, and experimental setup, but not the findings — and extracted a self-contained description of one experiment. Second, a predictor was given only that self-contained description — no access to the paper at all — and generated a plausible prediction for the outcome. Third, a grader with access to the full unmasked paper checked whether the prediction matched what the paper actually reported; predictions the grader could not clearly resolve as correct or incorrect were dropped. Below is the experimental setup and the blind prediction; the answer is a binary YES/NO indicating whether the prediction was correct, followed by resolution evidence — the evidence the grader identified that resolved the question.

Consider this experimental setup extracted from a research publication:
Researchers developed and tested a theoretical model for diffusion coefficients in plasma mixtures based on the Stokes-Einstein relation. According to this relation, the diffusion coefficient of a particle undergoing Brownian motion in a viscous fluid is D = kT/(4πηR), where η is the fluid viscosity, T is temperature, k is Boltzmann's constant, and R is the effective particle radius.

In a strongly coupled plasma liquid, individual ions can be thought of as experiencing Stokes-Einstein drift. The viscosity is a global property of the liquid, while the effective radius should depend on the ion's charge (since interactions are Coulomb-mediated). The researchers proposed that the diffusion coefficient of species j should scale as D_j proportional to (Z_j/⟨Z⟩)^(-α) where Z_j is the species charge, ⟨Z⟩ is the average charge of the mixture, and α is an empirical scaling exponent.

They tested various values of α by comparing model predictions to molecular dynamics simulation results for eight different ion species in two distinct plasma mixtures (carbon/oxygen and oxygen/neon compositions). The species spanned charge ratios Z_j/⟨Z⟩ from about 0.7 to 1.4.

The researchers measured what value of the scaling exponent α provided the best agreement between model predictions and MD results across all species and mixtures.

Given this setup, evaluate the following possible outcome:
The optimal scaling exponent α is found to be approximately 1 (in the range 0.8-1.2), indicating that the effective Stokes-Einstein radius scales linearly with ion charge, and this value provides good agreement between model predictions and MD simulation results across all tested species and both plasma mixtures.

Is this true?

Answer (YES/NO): NO